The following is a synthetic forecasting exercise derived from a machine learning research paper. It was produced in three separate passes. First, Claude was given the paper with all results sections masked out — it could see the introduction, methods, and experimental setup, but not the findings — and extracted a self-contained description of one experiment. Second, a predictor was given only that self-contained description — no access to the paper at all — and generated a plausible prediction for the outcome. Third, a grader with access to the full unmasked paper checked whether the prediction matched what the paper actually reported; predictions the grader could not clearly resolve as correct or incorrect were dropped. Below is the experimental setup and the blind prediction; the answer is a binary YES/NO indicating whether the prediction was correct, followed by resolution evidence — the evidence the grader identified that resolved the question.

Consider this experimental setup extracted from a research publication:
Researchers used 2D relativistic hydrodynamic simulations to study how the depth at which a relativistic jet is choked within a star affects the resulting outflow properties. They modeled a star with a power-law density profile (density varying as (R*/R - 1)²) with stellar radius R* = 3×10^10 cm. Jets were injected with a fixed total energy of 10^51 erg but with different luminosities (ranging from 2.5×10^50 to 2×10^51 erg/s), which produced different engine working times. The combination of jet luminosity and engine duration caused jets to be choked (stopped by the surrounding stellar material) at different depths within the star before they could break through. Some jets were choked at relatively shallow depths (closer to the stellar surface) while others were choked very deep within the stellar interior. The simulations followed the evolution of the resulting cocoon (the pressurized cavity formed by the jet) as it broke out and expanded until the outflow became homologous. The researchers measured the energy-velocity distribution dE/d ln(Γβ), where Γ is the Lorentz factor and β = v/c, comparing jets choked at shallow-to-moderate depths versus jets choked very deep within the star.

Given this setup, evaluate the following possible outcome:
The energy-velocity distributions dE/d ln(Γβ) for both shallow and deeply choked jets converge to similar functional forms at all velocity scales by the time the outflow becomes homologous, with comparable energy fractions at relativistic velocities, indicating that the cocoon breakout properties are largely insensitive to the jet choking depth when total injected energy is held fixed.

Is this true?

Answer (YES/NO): NO